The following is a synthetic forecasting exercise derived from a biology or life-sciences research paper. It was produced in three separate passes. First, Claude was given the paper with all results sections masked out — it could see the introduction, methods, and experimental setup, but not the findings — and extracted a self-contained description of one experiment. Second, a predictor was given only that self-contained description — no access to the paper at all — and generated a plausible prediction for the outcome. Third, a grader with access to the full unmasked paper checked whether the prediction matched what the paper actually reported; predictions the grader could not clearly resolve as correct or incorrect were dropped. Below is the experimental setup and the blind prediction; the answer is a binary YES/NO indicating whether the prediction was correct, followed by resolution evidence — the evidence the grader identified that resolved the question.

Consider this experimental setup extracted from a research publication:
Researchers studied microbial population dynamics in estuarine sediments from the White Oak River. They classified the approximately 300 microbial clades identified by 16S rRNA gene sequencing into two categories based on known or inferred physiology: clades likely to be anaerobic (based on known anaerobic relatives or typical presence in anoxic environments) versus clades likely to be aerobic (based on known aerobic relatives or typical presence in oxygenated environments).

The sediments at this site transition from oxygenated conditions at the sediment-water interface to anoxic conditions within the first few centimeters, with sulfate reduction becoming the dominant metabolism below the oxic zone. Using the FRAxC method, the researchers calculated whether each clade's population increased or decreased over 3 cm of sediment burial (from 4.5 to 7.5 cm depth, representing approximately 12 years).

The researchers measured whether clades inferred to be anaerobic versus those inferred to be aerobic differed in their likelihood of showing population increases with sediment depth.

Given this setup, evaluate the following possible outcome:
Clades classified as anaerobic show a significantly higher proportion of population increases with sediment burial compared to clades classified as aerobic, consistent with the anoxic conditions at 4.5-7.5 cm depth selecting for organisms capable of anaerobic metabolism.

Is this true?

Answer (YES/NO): YES